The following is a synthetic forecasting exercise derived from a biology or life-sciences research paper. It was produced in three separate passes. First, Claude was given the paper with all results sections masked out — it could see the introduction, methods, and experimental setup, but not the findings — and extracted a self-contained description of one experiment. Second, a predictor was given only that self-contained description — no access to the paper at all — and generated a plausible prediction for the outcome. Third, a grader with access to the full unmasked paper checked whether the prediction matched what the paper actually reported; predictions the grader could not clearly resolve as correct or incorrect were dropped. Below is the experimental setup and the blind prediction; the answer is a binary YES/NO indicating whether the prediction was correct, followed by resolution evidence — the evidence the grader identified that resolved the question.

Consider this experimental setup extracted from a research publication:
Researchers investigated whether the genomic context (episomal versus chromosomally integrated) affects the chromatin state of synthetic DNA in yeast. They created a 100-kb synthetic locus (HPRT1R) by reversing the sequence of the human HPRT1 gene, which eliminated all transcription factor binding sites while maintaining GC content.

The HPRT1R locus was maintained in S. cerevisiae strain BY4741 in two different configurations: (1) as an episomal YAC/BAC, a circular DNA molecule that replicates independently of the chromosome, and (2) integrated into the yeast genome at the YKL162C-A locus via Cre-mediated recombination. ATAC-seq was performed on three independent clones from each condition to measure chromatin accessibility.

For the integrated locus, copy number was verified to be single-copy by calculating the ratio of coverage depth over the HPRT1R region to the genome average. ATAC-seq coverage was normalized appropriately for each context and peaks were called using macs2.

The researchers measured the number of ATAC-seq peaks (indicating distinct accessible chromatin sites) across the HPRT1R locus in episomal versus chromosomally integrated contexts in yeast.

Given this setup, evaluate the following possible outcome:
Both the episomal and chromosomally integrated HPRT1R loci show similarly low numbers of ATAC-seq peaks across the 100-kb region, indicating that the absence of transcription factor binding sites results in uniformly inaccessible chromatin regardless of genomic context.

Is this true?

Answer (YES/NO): NO